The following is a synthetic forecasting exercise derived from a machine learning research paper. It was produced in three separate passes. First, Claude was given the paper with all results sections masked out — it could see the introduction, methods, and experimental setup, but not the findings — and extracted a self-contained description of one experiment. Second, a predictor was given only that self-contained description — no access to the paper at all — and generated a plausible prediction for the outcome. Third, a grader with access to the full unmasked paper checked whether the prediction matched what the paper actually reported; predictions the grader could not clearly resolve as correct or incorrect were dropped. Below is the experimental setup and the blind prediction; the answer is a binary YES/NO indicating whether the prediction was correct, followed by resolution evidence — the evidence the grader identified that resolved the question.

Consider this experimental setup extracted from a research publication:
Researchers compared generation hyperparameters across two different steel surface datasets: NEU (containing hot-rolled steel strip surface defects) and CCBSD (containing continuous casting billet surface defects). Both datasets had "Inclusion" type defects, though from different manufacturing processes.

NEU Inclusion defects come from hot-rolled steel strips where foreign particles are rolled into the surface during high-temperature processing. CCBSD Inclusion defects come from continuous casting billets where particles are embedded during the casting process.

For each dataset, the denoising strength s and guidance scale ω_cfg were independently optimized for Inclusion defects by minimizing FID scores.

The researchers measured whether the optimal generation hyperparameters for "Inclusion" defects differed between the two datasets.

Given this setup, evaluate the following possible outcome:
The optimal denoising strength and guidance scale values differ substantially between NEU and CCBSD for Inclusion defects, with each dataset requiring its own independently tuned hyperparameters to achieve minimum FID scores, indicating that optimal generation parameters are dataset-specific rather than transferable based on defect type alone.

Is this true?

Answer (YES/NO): YES